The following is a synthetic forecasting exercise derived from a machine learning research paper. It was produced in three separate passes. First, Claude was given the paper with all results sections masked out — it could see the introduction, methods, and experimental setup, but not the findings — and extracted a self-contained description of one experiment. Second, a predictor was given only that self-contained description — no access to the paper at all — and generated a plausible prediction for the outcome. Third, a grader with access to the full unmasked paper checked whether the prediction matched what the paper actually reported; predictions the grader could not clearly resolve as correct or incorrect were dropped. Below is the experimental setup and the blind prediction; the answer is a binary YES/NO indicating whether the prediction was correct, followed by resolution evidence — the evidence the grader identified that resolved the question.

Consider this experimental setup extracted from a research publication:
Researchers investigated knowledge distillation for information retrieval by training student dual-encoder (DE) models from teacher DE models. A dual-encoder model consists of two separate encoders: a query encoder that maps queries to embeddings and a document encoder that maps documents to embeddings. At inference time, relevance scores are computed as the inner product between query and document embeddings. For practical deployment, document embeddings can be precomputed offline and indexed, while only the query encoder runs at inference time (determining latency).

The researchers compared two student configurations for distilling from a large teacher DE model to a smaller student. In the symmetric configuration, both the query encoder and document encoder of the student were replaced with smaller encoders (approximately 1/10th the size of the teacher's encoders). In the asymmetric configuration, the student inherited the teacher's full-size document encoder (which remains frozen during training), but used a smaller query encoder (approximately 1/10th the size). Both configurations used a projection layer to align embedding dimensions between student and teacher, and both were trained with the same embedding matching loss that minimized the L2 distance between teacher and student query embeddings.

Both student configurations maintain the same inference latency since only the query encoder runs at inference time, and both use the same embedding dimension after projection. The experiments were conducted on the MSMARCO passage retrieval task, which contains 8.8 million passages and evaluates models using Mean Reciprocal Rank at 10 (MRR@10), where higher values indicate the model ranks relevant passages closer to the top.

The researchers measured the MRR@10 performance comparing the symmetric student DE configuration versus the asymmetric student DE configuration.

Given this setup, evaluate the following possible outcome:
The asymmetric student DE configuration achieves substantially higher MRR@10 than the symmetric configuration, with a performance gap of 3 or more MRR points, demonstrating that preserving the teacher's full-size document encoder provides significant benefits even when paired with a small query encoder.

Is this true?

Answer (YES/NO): NO